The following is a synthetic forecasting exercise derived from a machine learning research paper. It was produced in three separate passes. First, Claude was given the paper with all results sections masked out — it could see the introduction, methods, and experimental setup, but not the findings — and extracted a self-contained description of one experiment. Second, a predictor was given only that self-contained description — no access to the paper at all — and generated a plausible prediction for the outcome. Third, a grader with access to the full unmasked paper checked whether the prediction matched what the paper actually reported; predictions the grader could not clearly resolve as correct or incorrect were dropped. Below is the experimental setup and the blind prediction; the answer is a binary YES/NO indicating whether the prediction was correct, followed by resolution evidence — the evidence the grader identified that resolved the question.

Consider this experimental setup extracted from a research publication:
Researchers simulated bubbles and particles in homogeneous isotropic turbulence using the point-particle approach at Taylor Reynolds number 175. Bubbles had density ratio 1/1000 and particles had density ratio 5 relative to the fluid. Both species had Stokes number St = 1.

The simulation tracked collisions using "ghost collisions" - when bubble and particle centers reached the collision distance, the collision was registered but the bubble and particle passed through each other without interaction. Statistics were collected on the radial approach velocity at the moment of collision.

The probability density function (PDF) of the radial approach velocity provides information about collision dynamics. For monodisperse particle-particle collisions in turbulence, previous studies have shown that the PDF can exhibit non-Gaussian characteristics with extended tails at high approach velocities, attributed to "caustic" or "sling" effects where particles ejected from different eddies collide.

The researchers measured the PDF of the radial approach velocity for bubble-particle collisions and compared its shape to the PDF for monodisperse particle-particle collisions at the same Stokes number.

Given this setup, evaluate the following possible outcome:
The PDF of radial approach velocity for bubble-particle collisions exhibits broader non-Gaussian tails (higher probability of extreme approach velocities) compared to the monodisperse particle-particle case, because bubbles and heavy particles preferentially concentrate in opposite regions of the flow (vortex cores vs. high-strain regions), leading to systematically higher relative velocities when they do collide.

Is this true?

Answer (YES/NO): NO